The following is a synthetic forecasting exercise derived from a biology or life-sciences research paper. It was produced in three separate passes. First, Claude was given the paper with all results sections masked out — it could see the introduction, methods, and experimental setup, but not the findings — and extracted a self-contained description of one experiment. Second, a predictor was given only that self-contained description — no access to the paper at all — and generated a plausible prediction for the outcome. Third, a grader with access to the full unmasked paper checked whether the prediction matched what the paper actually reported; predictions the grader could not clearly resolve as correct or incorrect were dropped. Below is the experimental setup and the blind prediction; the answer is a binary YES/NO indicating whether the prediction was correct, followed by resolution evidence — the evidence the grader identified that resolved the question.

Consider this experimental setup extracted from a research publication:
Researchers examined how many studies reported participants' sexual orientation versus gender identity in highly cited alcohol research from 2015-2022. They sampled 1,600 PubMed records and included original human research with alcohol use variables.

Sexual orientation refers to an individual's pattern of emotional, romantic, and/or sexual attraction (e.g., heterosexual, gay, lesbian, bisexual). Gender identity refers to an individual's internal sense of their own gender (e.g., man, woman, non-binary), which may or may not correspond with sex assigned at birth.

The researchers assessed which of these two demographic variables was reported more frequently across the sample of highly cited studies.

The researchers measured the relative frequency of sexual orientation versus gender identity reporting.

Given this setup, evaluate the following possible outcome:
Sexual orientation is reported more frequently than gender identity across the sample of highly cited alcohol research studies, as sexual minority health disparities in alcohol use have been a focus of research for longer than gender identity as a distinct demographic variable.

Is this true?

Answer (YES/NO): NO